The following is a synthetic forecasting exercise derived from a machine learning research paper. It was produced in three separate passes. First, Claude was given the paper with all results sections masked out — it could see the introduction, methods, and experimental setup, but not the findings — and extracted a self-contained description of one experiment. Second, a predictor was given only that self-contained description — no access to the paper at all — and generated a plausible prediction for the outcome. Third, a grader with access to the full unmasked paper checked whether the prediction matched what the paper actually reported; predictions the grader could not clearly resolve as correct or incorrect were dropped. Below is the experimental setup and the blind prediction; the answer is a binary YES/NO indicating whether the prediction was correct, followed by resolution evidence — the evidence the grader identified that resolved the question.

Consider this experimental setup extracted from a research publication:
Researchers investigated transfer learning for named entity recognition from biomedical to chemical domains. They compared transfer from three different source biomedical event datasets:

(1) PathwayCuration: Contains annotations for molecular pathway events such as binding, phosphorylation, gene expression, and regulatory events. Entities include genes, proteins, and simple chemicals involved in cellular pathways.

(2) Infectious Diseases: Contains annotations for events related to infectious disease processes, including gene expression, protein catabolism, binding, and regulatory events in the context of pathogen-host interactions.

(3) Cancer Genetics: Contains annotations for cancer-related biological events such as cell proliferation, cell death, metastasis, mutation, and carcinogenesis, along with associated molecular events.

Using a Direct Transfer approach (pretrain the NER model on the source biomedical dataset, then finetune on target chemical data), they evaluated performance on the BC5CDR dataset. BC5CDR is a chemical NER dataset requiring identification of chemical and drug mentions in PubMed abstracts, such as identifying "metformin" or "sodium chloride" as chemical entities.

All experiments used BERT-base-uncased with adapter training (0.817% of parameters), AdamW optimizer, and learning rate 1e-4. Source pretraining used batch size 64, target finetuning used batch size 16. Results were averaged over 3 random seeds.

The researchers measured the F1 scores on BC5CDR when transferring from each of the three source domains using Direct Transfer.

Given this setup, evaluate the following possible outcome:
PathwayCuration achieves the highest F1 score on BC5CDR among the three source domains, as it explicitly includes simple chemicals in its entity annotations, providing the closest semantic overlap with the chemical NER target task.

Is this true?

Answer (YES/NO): NO